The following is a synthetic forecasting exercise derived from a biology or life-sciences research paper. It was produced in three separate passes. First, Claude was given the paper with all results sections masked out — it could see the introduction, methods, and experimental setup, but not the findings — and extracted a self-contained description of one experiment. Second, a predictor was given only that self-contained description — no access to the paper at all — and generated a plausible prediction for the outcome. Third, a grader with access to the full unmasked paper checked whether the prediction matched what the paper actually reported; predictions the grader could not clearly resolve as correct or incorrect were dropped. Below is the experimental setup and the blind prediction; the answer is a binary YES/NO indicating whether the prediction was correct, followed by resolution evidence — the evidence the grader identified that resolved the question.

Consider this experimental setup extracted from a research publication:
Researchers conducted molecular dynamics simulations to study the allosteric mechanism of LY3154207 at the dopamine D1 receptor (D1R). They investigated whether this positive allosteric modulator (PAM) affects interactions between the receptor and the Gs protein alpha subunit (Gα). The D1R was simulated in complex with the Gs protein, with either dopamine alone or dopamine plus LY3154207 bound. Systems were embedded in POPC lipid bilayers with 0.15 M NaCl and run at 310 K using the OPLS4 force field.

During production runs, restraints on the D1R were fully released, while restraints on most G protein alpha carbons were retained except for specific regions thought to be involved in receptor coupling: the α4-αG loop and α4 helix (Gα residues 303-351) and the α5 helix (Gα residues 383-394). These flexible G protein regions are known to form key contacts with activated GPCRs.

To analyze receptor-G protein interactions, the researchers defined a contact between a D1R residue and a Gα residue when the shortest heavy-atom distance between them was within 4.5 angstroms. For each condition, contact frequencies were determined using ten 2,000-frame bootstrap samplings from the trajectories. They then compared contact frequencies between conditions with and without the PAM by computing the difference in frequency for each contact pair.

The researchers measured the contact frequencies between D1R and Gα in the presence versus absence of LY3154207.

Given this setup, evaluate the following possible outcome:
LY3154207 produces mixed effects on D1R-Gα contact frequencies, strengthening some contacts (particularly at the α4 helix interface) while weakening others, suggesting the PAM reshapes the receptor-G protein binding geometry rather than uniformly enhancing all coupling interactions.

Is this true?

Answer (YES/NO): YES